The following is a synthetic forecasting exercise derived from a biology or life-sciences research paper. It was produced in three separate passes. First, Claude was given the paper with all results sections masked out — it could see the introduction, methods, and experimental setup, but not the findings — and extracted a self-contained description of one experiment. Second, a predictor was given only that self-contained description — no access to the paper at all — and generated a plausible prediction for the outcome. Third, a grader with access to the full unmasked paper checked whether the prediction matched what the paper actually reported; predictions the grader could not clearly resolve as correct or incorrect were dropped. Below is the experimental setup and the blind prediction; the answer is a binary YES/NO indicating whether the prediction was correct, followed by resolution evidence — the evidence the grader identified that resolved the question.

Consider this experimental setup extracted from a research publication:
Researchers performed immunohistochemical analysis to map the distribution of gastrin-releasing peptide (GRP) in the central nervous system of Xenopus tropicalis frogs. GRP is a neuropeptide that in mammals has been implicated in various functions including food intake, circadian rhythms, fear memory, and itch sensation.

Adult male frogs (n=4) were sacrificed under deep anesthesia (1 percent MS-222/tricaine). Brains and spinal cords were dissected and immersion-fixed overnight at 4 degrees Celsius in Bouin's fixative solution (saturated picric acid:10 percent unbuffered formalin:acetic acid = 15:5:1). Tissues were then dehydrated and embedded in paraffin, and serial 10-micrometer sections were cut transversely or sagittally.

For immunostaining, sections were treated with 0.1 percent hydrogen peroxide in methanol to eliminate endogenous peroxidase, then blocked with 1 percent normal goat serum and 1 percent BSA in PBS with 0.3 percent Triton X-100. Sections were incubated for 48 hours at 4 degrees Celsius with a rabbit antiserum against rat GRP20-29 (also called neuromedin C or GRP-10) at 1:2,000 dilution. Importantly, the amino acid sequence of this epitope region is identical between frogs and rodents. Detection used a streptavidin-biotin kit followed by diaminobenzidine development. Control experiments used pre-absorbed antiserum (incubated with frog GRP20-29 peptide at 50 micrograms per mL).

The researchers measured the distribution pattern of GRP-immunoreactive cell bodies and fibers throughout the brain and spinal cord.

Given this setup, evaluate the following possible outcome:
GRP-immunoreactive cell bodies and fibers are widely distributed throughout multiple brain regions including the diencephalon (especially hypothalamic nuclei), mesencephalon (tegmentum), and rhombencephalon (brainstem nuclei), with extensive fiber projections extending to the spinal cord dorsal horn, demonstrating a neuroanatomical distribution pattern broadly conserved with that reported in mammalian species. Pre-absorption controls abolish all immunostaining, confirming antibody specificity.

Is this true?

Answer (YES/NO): NO